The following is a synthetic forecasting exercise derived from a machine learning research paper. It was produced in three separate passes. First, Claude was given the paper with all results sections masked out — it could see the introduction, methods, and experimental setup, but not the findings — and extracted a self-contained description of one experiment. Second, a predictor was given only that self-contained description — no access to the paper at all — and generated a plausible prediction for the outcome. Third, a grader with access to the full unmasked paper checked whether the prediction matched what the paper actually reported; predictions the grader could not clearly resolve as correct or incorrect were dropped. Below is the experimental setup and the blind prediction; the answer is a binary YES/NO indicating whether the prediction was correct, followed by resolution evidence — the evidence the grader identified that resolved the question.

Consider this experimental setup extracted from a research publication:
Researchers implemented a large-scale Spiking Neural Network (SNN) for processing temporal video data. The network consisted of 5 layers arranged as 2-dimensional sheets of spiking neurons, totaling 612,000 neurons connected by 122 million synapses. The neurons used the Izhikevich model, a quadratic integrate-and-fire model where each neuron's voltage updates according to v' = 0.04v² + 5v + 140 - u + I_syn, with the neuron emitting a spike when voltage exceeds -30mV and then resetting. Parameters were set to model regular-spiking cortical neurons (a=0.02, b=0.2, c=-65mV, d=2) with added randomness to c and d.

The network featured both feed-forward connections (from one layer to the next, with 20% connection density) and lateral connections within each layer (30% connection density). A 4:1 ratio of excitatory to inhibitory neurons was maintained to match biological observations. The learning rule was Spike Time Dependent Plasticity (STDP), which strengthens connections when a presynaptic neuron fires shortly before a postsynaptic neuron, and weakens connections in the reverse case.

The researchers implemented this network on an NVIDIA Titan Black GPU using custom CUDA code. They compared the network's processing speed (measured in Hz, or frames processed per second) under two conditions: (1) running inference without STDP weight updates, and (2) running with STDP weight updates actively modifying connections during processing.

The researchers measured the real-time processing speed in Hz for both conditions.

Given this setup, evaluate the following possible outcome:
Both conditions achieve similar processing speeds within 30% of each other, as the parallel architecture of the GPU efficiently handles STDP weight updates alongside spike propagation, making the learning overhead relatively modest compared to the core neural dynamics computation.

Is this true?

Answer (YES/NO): NO